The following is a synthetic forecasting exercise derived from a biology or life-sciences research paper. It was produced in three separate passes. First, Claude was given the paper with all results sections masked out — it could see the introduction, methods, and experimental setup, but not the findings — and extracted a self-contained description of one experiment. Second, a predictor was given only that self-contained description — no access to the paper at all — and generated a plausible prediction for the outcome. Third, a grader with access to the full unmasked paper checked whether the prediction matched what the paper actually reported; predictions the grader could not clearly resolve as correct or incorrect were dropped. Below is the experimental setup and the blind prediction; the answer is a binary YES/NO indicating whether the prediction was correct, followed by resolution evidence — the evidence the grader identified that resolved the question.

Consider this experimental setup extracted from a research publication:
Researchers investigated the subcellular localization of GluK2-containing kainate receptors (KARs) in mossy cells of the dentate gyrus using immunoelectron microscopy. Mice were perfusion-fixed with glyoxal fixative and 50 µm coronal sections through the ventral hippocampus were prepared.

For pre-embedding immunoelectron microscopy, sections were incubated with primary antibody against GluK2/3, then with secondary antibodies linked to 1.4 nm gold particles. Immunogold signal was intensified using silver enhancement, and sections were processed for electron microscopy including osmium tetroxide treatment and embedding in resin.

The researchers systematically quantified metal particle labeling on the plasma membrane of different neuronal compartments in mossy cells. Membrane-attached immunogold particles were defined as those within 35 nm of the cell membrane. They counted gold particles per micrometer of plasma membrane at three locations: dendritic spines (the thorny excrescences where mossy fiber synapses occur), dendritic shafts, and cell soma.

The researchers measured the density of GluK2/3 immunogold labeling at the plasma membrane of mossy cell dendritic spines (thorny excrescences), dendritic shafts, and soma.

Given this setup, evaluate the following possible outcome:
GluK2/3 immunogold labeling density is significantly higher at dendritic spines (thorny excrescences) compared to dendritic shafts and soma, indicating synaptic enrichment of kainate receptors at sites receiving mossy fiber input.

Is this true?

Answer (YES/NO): NO